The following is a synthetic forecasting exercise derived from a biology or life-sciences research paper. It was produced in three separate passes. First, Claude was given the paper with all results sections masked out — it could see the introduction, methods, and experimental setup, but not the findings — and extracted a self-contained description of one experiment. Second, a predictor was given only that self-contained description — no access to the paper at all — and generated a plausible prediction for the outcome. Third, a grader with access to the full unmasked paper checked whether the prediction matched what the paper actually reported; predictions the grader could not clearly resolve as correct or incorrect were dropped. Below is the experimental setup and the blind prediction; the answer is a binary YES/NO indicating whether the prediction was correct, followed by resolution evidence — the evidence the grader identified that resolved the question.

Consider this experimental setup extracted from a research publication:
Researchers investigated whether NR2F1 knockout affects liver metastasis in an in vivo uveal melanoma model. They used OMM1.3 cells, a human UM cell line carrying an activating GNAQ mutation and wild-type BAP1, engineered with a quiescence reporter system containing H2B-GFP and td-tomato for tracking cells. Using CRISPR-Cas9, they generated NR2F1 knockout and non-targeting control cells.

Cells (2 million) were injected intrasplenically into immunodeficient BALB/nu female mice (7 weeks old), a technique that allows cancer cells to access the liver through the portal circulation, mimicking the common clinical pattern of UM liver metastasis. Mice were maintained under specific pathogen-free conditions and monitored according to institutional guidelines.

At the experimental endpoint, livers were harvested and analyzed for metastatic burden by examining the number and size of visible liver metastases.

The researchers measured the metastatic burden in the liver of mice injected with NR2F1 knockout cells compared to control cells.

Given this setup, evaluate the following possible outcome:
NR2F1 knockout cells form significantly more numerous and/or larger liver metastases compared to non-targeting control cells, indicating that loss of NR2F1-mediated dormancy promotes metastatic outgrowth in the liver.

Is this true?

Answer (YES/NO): YES